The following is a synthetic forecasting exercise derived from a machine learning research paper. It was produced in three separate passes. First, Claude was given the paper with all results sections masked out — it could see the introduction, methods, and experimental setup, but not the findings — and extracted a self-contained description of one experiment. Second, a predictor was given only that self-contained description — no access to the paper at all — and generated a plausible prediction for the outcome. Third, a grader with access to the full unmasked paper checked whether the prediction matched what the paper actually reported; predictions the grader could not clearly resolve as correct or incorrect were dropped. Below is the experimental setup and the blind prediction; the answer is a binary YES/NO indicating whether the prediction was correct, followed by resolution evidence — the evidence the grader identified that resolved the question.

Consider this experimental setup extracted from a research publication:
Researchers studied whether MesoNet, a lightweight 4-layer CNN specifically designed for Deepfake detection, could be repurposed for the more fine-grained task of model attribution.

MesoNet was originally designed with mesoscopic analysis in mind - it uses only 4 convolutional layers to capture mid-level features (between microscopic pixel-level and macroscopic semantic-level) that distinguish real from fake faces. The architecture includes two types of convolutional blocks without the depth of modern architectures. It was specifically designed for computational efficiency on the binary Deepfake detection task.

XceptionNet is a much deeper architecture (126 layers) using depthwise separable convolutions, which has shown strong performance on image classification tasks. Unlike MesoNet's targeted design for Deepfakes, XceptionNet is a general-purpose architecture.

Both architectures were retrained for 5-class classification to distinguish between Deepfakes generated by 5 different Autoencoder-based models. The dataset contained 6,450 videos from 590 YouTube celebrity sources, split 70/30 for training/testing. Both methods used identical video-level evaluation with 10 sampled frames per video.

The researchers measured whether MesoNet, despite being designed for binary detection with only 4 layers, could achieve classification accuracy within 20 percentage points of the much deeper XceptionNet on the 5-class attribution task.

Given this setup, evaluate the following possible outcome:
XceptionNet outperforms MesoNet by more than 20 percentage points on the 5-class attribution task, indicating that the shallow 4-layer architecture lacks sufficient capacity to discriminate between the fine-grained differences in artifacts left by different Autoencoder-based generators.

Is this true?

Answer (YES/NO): NO